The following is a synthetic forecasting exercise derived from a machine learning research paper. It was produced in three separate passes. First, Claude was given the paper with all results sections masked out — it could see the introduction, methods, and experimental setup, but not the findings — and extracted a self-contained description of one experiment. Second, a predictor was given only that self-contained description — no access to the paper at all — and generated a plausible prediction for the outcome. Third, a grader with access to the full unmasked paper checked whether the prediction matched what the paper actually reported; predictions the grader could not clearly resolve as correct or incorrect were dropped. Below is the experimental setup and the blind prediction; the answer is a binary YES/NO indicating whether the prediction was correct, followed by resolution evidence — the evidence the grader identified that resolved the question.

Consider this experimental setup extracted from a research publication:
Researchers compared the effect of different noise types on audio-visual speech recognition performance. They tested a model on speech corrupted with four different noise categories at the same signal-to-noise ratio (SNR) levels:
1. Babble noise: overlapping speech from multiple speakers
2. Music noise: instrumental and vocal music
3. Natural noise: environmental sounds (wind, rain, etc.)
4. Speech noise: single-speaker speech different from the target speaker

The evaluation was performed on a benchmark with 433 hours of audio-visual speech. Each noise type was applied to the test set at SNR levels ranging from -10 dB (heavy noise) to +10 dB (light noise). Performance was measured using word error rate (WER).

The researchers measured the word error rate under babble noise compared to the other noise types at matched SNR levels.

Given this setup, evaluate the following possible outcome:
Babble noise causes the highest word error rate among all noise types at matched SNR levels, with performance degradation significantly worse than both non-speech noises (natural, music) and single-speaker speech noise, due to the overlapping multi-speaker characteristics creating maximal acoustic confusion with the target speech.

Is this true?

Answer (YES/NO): YES